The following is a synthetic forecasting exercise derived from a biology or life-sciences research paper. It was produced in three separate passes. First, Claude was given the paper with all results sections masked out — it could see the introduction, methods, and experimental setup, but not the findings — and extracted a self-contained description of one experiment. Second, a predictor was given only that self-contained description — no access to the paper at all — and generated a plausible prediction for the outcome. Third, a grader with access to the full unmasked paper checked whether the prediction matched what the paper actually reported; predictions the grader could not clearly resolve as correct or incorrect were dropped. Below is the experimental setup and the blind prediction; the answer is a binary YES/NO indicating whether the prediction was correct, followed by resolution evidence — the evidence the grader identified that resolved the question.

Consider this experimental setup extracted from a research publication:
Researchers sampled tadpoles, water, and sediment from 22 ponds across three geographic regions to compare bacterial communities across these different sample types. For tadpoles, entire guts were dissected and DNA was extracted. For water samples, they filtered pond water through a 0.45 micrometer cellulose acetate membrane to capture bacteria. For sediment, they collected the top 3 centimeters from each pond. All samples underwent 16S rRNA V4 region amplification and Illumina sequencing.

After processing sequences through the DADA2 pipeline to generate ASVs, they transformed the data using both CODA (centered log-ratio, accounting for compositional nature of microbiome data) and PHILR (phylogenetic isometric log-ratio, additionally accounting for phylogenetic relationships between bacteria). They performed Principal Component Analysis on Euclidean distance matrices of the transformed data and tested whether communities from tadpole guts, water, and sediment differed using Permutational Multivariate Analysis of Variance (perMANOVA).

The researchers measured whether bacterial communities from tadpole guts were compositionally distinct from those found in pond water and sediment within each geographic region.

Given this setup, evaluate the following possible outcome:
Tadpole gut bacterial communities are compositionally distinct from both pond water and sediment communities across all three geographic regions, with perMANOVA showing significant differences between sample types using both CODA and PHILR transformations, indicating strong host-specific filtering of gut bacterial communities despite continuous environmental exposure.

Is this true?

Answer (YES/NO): YES